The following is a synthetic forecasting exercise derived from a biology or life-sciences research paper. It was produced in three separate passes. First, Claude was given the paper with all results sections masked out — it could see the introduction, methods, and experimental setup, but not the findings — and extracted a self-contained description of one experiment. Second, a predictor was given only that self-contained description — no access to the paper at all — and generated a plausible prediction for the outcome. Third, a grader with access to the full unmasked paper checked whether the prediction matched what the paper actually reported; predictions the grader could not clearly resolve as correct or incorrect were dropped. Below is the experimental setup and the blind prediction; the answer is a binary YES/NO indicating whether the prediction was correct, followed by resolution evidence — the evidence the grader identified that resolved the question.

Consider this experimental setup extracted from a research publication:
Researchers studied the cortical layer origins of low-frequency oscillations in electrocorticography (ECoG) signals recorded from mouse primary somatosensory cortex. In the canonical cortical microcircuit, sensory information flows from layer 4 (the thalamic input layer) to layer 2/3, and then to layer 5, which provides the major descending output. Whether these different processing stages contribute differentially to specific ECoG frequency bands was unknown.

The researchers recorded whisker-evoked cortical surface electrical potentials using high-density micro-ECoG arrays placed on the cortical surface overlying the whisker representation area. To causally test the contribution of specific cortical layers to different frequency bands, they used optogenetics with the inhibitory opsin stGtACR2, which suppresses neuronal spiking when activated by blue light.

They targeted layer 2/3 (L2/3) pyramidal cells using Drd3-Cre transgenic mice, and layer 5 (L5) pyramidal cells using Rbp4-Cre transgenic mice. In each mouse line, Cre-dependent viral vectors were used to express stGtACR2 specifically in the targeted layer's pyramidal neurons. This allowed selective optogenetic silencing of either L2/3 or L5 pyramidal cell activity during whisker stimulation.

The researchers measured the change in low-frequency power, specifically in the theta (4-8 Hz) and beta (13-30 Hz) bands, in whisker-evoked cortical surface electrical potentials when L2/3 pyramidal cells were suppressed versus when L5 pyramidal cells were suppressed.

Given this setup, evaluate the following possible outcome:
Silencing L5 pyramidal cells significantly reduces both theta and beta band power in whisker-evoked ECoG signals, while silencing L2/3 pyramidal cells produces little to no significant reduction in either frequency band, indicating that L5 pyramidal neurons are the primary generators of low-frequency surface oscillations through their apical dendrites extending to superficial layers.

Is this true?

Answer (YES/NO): NO